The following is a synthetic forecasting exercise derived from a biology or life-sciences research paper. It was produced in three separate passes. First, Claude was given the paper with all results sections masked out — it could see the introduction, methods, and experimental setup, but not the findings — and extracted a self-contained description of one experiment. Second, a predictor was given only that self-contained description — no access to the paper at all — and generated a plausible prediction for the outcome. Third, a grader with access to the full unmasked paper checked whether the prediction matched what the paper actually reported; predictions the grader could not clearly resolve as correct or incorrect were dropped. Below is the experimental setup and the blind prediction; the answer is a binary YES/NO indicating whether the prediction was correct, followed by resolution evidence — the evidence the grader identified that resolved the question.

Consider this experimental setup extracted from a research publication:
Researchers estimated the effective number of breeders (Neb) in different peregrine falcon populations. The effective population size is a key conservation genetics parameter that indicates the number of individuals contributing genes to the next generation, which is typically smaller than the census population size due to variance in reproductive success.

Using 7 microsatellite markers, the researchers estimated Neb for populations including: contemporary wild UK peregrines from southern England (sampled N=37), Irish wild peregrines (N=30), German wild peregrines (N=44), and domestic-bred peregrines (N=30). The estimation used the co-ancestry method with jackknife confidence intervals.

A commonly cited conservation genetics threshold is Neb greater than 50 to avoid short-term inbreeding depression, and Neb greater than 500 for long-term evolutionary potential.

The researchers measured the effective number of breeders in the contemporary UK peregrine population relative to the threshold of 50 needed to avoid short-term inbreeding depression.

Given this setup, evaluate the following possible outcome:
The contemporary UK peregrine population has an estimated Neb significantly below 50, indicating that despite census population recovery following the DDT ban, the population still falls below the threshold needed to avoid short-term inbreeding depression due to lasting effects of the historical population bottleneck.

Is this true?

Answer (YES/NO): NO